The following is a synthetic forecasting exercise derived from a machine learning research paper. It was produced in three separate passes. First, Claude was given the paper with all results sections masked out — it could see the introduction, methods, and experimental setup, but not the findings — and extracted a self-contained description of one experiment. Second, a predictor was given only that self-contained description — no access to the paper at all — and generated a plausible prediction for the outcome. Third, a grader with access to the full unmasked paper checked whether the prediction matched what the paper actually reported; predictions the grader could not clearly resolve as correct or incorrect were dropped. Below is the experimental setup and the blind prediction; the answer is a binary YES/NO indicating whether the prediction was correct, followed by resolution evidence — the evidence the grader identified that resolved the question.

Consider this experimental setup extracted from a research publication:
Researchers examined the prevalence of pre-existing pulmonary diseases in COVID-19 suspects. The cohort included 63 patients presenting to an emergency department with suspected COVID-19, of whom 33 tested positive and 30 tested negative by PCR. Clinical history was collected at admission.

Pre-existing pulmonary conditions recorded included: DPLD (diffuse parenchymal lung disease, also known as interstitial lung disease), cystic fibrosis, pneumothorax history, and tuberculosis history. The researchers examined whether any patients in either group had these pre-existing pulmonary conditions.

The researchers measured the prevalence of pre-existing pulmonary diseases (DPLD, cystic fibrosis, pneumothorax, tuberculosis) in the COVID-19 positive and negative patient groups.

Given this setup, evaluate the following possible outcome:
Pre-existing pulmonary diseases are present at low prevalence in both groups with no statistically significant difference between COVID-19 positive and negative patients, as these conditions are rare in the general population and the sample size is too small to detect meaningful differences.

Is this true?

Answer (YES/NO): NO